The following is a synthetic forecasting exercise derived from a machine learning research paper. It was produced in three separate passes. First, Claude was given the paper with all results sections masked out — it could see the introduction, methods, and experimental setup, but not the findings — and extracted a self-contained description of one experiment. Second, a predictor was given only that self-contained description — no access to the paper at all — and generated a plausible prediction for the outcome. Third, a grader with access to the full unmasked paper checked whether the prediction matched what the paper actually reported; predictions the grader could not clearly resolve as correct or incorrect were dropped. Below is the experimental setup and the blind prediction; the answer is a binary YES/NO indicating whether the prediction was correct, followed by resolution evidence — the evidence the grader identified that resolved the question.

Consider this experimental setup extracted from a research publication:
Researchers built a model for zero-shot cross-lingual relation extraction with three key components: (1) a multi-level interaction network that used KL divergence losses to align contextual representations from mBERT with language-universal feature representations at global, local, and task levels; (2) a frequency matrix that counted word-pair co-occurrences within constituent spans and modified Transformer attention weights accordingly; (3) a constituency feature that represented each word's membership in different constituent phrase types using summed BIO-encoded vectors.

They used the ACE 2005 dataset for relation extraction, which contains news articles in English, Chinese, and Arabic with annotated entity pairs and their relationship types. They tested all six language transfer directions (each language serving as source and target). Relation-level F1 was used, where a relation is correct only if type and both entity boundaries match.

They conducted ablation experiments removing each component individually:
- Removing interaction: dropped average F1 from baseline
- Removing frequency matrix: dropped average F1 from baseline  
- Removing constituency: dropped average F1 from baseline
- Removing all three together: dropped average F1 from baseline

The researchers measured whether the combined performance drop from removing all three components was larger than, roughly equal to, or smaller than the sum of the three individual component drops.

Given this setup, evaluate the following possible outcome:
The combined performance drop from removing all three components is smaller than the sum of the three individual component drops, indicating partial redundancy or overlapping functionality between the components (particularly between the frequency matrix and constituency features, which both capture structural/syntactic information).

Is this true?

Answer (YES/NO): YES